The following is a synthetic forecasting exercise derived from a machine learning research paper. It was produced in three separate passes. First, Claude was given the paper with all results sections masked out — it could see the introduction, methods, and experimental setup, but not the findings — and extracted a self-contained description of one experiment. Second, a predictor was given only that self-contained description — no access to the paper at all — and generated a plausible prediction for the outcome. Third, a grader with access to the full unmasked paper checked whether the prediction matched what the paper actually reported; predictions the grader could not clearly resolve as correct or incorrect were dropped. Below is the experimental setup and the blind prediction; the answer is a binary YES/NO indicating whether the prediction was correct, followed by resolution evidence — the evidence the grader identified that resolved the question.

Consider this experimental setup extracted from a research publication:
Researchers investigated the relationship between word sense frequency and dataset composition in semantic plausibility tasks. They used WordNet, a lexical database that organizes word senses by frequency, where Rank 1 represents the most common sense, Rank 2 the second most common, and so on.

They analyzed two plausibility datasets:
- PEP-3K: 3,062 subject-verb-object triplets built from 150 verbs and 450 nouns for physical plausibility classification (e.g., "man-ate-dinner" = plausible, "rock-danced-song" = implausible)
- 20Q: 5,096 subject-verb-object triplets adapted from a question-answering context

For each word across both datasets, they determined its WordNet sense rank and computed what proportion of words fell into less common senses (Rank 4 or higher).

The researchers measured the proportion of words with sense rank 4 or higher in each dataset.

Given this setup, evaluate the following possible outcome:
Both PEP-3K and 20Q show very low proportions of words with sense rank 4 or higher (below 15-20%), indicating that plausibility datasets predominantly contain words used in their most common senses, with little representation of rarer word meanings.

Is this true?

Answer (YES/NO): YES